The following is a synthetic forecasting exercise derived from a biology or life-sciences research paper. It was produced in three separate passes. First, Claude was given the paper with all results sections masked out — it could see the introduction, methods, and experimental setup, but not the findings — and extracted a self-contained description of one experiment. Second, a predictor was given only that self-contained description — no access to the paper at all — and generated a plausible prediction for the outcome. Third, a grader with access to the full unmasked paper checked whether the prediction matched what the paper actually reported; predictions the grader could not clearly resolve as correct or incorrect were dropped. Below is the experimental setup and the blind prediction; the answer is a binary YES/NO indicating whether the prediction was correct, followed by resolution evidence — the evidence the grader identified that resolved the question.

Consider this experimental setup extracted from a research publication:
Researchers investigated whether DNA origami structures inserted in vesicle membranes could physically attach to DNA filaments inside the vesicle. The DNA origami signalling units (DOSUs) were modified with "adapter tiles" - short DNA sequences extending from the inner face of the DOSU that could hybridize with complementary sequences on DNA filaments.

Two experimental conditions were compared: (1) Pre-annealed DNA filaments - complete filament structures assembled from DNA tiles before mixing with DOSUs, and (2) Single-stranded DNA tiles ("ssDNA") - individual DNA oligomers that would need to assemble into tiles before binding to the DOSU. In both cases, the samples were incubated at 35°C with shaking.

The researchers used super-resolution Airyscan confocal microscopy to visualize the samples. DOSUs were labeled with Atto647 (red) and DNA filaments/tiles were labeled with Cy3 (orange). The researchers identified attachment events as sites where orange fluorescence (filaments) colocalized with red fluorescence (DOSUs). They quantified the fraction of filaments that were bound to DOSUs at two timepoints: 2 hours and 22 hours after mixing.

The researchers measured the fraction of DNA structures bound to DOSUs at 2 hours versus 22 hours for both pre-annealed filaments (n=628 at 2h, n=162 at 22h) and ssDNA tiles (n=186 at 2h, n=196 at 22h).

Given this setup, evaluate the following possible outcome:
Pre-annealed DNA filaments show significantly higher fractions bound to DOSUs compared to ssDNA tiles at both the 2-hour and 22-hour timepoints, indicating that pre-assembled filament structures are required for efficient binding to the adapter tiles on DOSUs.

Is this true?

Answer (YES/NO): NO